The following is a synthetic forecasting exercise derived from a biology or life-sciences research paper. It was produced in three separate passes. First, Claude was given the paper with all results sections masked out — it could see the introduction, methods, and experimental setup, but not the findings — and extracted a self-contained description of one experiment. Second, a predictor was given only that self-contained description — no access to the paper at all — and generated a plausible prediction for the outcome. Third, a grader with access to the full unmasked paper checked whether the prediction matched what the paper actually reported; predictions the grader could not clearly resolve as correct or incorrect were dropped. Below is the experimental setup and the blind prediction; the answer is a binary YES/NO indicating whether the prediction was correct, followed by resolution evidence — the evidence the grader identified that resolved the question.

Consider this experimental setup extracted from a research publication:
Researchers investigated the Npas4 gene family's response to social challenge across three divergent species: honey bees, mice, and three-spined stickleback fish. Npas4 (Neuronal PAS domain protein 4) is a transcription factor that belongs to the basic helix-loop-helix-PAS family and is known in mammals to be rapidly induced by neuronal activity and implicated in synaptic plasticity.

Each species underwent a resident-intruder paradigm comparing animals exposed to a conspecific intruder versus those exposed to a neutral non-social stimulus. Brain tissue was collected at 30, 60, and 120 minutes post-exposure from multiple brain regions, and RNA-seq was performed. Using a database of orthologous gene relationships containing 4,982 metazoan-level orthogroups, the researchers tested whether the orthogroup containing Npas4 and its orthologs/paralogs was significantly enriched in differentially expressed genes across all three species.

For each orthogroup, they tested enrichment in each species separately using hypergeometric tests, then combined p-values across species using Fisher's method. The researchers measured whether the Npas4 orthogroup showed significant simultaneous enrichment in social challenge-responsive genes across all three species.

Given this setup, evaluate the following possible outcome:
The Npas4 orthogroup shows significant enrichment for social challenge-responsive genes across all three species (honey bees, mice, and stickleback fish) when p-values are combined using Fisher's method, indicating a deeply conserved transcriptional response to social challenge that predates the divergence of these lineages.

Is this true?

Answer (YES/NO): YES